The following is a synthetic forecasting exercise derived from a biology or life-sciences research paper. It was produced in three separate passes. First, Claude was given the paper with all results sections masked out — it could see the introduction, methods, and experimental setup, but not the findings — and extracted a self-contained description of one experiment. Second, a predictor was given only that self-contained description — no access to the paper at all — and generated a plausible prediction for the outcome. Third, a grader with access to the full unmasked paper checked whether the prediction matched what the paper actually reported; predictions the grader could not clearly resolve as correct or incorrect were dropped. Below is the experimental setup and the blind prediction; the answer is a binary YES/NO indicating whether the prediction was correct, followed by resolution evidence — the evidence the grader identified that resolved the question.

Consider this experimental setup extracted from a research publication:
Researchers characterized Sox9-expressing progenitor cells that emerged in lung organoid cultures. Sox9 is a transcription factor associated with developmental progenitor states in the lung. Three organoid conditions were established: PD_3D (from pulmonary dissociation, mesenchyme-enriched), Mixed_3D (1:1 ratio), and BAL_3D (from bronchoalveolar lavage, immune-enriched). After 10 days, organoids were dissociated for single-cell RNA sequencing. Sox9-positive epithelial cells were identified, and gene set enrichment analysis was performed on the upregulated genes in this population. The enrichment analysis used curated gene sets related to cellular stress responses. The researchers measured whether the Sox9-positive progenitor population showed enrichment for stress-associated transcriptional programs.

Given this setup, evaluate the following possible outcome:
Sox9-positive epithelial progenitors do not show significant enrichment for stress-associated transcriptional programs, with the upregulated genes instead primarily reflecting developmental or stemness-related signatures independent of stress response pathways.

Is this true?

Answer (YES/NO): NO